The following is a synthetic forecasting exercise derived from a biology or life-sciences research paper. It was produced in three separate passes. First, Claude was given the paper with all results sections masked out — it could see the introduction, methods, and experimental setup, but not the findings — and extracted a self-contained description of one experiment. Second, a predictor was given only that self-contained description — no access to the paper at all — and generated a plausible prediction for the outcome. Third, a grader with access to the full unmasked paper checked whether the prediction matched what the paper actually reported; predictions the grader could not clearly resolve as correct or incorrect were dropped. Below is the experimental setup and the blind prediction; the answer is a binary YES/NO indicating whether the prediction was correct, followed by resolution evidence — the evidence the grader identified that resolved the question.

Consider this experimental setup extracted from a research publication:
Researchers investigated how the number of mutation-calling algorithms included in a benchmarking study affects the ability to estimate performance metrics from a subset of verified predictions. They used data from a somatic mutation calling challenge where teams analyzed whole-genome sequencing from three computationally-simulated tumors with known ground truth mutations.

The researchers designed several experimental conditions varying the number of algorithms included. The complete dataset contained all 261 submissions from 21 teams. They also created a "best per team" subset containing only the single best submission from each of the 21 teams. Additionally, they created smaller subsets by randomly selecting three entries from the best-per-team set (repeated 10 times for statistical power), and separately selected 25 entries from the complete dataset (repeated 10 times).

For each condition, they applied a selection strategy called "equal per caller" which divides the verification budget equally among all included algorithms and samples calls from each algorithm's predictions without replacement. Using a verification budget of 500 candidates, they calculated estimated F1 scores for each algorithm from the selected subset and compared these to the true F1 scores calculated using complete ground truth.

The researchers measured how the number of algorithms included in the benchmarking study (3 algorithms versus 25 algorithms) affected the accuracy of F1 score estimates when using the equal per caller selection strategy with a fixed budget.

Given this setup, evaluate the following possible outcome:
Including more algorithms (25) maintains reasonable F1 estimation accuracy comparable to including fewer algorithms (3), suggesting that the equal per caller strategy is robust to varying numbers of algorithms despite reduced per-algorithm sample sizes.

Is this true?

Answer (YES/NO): YES